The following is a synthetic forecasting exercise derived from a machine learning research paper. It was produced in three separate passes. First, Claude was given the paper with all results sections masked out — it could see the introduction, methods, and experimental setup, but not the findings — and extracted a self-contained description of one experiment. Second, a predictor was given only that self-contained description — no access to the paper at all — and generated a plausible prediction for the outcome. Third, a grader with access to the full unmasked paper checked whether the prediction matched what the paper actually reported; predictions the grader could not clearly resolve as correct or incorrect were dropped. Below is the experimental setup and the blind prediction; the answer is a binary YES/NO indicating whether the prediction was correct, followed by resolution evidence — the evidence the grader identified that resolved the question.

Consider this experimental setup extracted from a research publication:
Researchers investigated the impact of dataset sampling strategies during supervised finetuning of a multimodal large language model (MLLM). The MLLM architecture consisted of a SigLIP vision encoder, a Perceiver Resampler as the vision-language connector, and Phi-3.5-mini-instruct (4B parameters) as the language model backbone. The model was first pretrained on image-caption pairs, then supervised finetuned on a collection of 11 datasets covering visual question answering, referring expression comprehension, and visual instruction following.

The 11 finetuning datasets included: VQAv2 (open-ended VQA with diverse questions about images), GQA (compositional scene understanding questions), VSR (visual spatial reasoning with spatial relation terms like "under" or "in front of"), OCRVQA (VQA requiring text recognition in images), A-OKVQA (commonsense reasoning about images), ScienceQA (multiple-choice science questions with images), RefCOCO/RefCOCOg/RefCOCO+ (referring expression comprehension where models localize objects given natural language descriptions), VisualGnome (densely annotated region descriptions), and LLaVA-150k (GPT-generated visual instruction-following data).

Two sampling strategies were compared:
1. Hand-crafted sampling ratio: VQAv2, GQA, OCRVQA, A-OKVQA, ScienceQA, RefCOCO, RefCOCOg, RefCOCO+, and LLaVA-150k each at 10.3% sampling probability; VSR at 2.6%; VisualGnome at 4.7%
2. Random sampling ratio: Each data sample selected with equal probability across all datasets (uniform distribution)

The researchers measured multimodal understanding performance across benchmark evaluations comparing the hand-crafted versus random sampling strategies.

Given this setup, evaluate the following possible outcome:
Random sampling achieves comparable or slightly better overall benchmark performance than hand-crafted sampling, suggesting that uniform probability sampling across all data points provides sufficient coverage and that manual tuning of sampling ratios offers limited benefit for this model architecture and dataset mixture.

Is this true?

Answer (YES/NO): NO